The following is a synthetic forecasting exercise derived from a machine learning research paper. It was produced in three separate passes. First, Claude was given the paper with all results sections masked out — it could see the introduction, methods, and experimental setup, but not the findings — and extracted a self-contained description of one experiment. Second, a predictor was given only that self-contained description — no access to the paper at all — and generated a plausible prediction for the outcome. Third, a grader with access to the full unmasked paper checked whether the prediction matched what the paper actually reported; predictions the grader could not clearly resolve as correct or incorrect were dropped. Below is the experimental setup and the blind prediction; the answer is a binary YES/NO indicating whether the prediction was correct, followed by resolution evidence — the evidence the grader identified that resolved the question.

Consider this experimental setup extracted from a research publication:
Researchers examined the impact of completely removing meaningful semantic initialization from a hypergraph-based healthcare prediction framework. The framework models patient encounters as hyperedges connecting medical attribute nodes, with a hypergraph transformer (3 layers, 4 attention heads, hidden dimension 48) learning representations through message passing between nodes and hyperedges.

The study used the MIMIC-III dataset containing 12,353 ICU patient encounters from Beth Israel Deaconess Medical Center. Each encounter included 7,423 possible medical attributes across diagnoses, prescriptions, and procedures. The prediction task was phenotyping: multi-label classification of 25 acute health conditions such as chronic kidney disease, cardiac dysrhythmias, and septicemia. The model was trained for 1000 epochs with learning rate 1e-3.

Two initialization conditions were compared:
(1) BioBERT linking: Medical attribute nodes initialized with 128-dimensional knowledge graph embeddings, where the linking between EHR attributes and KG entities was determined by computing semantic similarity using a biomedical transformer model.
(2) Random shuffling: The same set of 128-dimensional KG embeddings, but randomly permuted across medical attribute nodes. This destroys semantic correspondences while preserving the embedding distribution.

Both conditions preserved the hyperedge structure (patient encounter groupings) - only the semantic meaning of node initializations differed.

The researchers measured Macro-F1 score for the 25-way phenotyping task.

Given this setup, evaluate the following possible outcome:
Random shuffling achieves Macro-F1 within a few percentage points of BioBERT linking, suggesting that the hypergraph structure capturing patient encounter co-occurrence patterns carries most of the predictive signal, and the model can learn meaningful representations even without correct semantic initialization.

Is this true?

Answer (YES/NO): YES